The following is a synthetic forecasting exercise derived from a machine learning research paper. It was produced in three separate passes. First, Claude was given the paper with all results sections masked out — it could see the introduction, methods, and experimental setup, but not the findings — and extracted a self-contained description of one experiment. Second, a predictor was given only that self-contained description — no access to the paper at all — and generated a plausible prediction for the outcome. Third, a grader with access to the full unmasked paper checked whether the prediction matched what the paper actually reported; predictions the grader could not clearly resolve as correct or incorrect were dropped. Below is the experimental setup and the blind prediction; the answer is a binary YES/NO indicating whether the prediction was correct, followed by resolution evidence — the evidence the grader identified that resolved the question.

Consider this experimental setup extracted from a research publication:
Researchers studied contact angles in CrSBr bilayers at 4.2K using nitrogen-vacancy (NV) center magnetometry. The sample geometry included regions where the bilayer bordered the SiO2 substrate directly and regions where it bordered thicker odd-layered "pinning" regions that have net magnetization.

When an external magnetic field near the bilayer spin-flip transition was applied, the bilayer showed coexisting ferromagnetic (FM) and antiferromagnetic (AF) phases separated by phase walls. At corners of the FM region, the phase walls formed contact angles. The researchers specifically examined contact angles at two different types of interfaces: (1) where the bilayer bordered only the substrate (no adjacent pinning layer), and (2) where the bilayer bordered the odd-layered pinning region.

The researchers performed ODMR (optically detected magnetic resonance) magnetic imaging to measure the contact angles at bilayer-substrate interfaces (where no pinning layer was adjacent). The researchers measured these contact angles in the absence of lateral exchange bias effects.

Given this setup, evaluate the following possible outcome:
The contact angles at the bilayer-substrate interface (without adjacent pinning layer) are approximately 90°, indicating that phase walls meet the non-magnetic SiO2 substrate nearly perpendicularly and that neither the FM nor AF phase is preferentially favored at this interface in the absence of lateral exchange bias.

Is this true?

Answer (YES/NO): YES